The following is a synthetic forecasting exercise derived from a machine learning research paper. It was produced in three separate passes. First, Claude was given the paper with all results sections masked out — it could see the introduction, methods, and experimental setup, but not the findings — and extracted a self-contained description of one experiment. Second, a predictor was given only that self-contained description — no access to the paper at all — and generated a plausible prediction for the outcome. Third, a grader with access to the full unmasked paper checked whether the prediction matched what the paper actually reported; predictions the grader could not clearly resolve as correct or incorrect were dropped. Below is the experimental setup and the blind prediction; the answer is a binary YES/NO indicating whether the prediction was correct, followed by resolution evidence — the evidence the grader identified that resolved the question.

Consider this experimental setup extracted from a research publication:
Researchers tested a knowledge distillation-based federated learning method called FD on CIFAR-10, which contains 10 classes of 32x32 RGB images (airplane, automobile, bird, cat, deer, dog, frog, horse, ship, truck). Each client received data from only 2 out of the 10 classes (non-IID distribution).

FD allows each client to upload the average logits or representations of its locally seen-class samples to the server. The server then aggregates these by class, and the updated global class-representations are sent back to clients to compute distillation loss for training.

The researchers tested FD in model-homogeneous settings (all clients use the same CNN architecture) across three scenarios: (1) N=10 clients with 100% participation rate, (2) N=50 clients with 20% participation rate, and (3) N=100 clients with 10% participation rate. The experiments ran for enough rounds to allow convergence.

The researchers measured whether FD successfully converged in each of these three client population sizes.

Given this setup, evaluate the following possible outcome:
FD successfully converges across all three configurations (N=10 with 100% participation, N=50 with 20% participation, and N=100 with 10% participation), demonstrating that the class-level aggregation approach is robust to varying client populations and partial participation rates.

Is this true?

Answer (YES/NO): NO